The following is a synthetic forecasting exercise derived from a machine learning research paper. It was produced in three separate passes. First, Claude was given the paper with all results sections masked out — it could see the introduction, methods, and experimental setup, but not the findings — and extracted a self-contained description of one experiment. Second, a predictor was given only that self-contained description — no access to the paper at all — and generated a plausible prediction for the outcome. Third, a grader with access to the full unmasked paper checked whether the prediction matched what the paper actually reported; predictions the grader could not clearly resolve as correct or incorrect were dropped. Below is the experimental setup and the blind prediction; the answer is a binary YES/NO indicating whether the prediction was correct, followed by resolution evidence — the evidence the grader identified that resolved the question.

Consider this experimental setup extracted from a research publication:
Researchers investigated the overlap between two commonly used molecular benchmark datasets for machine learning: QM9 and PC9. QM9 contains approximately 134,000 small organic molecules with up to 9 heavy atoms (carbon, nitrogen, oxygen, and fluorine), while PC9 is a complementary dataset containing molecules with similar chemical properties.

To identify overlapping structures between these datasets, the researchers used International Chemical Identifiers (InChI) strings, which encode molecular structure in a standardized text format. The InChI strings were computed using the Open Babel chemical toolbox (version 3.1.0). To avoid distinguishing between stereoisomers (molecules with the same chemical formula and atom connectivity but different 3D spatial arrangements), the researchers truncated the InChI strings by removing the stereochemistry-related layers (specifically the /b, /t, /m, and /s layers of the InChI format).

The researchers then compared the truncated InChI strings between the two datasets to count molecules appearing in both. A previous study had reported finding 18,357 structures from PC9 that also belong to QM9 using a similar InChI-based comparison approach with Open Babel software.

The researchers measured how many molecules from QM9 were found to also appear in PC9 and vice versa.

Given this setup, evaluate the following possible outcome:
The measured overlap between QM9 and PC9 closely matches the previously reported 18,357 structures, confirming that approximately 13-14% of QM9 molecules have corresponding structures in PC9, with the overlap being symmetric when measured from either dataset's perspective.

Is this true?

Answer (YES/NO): NO